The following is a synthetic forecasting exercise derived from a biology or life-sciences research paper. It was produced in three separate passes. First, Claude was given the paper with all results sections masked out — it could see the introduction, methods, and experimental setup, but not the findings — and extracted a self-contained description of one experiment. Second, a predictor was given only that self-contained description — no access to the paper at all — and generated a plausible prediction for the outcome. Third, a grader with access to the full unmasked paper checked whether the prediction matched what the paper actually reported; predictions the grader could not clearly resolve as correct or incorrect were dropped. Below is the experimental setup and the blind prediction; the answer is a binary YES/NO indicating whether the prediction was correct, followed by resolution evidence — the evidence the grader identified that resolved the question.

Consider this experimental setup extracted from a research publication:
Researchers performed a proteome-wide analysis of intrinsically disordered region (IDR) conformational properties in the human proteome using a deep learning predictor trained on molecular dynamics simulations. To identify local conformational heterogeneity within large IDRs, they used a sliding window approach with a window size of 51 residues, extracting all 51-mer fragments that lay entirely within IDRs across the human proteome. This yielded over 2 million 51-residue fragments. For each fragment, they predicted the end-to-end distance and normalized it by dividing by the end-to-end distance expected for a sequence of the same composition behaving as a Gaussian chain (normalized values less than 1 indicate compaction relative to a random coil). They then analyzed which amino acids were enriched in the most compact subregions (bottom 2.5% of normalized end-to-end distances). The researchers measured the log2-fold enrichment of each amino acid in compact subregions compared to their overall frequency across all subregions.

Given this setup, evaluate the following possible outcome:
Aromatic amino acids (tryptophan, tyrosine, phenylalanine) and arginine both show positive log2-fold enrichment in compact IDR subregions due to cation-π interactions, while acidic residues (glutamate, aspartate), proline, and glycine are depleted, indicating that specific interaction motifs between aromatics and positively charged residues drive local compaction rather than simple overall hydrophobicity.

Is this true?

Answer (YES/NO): NO